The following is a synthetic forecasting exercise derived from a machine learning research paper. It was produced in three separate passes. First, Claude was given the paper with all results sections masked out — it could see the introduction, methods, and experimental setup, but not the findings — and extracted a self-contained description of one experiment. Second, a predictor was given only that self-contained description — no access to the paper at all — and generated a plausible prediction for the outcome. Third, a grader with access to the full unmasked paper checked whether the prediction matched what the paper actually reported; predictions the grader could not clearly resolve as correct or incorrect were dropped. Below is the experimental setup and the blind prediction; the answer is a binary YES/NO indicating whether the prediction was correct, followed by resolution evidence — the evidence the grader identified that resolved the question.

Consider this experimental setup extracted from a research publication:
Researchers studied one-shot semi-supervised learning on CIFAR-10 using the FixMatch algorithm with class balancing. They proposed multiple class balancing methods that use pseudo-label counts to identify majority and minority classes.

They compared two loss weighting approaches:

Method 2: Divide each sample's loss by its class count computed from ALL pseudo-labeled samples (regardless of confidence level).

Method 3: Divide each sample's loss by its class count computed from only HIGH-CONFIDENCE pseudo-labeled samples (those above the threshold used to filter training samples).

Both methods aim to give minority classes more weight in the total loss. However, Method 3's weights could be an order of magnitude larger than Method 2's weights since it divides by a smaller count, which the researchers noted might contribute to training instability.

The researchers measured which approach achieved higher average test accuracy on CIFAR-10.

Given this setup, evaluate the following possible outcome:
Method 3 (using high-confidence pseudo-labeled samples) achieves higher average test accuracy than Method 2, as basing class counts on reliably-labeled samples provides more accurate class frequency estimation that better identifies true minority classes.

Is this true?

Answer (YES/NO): NO